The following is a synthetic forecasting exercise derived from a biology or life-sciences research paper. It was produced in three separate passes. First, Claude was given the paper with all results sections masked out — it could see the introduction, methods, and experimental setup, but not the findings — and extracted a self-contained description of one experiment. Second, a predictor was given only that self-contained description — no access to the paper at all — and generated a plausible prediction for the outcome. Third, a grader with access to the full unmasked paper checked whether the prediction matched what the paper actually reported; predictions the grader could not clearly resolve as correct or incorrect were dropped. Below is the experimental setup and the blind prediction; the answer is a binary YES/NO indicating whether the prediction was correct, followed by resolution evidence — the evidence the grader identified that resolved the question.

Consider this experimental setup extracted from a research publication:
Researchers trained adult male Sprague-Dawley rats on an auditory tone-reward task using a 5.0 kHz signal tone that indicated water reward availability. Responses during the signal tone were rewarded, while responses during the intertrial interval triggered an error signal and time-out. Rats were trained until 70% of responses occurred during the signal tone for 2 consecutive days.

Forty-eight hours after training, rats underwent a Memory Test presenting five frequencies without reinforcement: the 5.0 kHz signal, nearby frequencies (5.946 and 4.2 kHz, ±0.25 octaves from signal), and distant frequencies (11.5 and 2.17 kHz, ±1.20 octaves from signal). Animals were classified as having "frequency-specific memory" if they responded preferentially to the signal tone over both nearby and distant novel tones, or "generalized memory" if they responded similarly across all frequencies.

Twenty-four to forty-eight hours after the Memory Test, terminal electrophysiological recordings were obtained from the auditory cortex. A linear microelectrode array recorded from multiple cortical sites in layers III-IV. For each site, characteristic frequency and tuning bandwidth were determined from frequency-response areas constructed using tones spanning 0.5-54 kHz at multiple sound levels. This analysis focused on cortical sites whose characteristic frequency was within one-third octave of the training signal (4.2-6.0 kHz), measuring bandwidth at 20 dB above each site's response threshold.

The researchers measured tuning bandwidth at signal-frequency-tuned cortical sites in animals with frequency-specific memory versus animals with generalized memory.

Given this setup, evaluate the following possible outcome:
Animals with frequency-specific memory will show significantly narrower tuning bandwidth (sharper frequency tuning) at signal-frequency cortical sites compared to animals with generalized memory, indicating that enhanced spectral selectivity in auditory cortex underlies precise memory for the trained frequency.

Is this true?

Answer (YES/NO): YES